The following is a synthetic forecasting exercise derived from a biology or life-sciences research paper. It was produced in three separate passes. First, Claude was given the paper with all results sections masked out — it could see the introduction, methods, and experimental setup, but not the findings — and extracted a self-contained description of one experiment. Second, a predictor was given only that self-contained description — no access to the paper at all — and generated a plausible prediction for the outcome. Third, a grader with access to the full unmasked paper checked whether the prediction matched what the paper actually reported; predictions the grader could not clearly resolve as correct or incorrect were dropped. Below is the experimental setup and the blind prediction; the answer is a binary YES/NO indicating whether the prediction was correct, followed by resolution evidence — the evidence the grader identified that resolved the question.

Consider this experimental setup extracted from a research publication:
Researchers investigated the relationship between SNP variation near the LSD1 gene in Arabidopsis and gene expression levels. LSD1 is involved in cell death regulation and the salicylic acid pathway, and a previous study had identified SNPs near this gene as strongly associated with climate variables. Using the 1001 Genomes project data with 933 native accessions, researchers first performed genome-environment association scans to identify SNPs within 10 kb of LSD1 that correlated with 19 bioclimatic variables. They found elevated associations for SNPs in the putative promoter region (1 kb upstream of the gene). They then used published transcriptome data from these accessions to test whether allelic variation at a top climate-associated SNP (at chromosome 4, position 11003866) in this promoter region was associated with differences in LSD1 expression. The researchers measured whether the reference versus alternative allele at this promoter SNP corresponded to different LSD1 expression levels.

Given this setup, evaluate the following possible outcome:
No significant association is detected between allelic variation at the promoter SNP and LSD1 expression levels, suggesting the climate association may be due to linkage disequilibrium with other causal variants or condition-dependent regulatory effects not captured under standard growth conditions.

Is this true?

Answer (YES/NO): NO